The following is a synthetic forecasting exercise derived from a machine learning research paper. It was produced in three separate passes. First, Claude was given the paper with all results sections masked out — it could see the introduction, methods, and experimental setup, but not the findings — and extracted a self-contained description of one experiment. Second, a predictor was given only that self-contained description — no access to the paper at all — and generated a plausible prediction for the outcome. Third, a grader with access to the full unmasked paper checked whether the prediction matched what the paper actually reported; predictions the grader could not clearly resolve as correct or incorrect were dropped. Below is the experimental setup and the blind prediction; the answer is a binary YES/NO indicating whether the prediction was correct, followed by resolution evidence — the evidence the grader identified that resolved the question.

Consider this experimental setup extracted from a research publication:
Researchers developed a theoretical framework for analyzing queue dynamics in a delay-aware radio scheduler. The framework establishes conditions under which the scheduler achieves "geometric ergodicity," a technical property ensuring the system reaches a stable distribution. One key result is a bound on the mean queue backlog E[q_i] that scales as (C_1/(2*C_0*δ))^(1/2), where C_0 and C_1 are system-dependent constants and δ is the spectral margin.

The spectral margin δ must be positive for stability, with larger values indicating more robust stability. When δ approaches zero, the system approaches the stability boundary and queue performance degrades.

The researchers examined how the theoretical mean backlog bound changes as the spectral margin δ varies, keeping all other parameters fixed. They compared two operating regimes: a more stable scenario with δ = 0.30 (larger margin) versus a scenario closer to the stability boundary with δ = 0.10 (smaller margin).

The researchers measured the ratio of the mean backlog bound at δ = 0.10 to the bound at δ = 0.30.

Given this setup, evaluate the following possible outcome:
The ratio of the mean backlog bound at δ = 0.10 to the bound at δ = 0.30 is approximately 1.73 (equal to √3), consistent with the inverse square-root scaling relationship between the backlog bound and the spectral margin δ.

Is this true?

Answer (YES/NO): YES